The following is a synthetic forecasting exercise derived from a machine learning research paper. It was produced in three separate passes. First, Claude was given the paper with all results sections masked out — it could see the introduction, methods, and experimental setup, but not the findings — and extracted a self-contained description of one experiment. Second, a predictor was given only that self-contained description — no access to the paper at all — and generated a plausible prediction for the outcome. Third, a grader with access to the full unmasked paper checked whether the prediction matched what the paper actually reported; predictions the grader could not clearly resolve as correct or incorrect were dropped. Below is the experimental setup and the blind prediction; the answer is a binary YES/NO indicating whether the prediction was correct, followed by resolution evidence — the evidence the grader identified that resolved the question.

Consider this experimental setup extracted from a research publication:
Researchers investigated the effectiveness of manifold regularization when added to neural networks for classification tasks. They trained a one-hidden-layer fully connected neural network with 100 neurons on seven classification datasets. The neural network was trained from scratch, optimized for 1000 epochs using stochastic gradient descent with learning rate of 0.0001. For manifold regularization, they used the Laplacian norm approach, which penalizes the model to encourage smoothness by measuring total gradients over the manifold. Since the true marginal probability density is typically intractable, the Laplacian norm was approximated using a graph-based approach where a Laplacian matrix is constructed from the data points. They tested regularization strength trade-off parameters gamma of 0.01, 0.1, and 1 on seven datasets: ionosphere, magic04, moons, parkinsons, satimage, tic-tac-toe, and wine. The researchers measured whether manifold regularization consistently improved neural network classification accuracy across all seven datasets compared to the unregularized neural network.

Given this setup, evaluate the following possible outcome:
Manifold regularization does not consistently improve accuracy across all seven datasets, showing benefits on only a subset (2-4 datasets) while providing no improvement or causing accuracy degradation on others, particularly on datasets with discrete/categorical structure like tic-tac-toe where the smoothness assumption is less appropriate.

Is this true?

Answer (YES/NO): YES